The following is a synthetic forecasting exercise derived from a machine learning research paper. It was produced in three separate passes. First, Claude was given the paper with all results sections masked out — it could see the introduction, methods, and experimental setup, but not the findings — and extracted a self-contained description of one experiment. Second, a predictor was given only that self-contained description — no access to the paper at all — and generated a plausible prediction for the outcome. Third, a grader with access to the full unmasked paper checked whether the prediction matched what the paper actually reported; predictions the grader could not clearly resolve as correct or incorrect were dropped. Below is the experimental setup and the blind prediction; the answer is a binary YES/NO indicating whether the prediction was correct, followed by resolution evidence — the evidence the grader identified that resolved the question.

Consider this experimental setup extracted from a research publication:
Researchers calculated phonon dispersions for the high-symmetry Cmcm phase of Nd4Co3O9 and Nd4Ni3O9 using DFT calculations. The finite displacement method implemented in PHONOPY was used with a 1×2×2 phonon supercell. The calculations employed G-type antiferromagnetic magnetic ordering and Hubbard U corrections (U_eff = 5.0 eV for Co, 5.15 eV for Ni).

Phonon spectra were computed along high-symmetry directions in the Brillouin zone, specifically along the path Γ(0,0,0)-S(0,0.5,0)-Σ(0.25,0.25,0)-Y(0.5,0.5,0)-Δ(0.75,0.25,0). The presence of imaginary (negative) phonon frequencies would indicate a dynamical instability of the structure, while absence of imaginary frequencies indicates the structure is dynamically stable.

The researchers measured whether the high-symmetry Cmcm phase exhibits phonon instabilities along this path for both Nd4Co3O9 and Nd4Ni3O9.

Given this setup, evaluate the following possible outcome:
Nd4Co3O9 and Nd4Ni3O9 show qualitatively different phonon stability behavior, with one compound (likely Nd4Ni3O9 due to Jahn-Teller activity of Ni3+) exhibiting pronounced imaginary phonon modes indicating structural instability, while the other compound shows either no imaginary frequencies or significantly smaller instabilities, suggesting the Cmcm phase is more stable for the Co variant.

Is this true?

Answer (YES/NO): NO